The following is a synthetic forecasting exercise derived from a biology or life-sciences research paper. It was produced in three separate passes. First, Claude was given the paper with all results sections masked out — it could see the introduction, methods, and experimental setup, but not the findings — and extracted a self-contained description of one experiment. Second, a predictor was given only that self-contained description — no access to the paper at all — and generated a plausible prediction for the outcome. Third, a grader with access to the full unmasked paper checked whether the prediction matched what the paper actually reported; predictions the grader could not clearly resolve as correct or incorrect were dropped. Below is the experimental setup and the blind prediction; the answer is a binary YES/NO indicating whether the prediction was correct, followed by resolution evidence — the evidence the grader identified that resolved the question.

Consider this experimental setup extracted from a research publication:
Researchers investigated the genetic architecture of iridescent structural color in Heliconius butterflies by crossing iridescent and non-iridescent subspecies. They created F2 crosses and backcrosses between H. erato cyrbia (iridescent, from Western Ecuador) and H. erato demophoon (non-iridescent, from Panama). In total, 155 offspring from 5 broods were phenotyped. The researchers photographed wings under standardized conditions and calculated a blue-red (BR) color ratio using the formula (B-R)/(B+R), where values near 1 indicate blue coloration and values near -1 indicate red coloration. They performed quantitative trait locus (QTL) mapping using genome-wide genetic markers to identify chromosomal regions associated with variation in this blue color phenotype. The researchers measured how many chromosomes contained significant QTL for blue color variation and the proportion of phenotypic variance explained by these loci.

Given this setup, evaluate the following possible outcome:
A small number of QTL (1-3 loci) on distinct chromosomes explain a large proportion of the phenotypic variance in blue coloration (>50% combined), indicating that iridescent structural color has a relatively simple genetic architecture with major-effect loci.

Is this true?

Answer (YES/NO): NO